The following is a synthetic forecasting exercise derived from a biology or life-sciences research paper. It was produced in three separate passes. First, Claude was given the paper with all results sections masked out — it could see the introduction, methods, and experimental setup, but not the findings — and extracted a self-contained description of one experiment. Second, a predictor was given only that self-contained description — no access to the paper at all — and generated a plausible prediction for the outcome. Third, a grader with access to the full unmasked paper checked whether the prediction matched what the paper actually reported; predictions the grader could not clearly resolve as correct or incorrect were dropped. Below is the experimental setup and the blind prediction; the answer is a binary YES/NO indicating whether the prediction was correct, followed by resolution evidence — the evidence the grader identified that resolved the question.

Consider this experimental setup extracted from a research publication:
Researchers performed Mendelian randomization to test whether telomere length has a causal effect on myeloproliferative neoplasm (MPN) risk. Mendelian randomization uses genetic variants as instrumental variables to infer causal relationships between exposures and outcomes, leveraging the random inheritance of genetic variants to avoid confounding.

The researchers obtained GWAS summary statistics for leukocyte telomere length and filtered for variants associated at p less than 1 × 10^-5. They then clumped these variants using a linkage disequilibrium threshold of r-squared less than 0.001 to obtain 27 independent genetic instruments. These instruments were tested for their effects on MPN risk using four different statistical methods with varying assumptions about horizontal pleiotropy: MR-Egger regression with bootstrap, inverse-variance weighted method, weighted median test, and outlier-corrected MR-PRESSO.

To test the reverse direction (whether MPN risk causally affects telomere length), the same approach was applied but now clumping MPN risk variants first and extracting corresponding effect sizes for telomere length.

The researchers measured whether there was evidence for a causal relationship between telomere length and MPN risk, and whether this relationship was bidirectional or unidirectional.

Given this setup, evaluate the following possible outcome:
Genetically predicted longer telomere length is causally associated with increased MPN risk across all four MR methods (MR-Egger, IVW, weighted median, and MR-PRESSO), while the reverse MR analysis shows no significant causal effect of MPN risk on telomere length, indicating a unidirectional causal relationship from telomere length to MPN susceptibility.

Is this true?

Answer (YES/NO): NO